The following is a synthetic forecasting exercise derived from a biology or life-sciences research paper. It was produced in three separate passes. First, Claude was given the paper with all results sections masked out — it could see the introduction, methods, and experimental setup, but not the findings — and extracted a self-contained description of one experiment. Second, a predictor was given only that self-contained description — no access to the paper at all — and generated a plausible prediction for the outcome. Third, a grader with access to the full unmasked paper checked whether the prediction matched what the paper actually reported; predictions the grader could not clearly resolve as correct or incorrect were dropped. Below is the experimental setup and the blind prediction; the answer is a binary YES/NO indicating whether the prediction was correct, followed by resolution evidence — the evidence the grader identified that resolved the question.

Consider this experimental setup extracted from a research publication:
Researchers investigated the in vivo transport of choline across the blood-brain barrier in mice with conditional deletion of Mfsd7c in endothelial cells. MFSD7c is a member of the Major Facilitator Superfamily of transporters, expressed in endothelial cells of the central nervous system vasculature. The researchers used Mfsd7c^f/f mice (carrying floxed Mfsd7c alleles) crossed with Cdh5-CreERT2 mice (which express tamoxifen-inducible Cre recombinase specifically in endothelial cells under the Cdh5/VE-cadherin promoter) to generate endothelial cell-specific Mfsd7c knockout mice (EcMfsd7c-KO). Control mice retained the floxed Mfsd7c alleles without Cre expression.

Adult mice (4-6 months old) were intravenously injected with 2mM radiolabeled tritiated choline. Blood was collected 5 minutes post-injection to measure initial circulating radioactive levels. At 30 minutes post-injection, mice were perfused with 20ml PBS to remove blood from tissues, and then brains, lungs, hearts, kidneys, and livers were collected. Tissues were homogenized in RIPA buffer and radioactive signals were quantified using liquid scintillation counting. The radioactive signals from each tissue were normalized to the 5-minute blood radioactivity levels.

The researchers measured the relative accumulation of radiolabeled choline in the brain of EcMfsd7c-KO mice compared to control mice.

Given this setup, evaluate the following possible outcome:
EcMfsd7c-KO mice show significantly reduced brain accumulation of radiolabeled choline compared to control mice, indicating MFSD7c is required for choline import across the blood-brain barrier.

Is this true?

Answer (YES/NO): YES